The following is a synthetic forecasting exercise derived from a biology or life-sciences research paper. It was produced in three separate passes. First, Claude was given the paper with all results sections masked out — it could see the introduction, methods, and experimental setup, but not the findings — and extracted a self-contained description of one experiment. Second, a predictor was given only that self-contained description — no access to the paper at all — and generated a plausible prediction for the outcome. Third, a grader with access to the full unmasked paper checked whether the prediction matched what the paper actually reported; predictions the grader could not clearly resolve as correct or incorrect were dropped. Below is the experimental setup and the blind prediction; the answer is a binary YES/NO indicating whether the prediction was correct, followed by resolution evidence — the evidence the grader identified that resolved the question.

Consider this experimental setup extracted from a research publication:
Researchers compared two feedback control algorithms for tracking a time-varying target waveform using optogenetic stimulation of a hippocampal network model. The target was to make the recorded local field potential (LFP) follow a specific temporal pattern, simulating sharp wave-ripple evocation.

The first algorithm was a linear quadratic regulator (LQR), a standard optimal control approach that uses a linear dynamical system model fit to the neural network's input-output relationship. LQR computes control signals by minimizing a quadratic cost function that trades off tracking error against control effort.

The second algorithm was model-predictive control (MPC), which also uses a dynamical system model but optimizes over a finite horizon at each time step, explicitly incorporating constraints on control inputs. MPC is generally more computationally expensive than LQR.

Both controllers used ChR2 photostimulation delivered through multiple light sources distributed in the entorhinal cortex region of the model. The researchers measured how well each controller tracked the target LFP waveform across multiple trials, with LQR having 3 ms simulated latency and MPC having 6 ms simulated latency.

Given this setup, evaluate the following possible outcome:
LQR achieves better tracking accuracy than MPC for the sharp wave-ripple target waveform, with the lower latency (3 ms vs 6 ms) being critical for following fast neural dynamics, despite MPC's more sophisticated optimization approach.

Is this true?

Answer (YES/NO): NO